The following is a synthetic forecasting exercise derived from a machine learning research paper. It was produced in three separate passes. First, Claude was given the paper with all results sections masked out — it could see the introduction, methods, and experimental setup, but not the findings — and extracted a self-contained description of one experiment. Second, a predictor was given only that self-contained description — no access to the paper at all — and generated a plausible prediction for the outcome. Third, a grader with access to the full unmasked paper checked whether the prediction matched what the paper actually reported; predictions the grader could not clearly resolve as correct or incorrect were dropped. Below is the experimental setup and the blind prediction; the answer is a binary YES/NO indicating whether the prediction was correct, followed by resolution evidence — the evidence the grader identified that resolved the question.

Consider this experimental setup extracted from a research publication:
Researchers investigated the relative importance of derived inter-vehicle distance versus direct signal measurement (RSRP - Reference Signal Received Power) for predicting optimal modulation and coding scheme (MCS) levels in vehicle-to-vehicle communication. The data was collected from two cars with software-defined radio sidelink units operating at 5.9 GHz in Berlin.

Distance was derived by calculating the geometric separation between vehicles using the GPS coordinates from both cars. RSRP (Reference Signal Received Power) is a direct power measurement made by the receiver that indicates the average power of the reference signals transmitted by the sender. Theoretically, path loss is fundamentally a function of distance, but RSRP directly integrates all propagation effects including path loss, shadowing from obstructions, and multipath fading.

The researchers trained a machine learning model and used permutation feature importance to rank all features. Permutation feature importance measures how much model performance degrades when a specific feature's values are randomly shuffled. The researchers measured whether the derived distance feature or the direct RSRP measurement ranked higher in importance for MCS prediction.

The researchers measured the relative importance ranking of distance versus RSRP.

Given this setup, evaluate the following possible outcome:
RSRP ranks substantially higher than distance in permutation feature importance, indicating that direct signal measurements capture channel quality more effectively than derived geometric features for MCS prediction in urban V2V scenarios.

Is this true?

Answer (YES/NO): NO